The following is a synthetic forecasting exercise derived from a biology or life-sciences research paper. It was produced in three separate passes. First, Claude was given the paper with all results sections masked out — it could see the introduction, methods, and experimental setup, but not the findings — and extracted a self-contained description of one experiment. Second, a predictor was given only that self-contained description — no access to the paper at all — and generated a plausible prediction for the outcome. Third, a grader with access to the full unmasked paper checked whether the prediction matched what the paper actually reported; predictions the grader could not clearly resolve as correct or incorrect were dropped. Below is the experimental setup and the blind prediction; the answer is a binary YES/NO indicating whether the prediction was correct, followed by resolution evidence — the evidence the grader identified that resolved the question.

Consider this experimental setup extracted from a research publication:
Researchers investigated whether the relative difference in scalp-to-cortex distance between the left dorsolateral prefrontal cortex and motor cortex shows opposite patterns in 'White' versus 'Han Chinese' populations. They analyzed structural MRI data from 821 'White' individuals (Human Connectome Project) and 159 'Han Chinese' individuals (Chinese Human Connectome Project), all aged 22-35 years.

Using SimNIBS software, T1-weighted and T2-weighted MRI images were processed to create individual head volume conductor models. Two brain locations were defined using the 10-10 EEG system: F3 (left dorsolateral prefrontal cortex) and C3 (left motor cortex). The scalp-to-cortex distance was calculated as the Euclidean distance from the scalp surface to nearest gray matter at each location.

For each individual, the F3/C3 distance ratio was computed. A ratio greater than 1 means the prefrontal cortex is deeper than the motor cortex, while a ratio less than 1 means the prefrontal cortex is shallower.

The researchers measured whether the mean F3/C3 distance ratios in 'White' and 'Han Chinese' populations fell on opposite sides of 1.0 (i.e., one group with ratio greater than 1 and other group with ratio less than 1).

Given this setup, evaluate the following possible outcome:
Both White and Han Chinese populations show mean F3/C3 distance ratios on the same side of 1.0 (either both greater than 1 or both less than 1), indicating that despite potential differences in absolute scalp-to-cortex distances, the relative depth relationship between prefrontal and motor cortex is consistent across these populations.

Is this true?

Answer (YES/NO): NO